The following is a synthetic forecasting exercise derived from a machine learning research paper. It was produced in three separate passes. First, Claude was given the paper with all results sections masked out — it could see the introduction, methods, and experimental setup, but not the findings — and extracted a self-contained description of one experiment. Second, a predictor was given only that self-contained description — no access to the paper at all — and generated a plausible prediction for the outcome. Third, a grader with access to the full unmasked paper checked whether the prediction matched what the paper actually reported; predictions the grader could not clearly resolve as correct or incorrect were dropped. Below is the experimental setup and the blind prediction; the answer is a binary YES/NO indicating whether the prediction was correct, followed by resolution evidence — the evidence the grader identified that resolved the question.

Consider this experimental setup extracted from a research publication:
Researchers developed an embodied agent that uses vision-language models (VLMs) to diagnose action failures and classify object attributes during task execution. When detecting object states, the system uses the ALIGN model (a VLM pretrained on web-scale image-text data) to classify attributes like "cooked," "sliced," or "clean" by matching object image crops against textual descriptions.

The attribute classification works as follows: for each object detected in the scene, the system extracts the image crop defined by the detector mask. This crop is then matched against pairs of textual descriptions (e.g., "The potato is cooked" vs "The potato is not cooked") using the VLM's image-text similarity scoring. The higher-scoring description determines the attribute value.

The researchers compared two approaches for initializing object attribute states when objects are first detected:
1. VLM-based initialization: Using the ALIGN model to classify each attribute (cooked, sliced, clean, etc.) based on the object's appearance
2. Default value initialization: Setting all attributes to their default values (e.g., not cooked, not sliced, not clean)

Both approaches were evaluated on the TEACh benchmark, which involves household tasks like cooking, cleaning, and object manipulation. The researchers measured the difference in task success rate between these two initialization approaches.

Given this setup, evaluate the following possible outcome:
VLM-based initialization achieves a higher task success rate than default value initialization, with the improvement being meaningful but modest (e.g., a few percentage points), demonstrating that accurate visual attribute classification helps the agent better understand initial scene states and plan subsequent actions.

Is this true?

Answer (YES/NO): NO